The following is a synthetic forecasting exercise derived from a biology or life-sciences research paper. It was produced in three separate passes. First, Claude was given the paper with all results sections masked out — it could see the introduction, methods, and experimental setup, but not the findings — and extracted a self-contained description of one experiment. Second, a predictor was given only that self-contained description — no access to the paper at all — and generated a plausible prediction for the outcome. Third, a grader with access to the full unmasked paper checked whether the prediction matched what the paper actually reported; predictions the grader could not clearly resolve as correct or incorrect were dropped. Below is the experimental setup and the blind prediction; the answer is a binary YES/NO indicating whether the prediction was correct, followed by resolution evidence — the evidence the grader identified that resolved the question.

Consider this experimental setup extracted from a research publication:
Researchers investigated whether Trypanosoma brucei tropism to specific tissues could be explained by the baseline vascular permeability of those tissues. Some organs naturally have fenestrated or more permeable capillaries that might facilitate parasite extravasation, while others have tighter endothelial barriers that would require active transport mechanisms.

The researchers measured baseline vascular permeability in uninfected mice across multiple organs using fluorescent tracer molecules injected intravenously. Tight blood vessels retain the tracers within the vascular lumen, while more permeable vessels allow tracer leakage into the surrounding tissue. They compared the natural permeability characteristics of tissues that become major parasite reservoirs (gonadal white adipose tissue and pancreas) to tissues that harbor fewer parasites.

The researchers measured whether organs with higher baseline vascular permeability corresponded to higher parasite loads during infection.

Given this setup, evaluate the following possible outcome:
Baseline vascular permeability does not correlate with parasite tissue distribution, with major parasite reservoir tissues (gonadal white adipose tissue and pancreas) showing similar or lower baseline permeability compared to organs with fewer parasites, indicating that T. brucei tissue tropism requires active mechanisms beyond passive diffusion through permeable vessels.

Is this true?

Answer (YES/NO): YES